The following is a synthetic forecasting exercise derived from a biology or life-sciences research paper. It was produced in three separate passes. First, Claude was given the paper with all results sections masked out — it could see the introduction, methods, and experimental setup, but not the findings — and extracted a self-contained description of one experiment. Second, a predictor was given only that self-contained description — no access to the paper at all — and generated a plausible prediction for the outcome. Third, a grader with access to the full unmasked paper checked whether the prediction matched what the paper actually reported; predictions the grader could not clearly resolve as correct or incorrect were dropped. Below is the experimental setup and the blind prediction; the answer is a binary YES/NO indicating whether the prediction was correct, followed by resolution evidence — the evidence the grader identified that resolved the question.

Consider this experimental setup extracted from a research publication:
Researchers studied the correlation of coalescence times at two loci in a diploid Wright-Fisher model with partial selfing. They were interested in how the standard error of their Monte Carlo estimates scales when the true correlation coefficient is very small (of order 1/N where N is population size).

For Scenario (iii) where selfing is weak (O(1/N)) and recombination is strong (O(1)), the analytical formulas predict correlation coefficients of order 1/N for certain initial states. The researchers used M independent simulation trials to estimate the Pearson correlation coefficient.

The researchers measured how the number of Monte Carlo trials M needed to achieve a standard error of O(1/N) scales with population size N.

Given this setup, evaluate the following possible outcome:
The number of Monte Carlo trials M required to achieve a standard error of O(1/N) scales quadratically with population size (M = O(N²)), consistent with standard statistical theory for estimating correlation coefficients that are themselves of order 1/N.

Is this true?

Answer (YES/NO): YES